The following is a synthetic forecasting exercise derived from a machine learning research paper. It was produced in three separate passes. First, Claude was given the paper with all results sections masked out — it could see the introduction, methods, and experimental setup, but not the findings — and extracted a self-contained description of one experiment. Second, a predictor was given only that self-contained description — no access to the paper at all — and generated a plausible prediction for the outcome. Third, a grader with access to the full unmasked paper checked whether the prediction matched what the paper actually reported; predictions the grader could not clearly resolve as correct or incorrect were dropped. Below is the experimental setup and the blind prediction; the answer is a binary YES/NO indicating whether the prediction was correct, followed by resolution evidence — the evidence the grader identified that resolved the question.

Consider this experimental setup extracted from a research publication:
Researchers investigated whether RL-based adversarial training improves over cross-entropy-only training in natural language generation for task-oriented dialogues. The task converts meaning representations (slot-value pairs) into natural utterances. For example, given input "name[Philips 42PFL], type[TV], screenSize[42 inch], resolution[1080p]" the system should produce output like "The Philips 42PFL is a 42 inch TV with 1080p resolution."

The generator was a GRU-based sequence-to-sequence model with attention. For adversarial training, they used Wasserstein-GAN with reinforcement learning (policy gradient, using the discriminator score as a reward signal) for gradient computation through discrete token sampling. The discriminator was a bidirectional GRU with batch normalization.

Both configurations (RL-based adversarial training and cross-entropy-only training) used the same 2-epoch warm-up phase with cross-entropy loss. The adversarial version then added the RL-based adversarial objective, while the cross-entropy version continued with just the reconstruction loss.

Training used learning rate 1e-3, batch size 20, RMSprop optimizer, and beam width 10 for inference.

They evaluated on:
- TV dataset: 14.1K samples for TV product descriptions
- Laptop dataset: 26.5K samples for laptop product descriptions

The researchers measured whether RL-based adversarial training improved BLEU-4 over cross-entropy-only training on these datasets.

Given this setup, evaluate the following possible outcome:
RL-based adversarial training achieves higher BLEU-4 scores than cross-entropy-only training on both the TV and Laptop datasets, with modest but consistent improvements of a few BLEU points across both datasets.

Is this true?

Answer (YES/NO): NO